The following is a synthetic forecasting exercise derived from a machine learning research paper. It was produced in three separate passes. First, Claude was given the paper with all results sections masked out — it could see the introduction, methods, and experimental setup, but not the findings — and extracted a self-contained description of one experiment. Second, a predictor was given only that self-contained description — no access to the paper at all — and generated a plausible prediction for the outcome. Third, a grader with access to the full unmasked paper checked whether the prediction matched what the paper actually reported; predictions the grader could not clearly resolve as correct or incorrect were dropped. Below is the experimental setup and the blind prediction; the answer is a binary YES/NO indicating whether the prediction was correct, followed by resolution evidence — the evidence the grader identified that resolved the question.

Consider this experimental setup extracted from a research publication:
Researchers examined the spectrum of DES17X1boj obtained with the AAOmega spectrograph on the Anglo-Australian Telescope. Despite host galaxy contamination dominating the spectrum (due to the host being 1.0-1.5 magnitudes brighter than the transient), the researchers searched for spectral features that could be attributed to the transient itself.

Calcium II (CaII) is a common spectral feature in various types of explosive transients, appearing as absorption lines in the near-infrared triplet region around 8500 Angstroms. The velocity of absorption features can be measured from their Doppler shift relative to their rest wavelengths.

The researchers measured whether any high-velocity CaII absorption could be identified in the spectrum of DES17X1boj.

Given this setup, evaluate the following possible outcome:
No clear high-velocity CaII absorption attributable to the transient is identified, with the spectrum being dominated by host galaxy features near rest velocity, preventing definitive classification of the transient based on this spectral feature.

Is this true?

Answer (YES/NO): NO